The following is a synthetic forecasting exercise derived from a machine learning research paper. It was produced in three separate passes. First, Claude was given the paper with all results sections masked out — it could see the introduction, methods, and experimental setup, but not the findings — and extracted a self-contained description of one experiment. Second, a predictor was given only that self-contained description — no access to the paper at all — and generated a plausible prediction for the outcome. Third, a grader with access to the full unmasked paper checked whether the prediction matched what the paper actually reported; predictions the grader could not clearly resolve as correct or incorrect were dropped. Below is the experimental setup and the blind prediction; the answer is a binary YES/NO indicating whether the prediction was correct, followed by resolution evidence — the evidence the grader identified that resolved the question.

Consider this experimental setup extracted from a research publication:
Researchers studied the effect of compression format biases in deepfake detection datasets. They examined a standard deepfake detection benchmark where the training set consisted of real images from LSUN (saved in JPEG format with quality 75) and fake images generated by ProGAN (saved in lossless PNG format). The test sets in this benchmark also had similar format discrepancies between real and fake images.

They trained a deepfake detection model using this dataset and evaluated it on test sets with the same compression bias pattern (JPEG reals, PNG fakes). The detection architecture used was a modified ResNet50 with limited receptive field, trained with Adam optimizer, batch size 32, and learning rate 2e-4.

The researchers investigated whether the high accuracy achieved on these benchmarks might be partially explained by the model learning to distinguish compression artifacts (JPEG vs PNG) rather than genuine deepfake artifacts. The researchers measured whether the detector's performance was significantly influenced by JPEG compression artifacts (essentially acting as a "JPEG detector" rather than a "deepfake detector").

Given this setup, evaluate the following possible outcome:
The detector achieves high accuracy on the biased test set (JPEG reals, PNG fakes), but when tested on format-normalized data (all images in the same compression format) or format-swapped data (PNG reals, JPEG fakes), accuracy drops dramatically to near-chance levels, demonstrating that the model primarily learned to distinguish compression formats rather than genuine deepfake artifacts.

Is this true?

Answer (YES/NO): YES